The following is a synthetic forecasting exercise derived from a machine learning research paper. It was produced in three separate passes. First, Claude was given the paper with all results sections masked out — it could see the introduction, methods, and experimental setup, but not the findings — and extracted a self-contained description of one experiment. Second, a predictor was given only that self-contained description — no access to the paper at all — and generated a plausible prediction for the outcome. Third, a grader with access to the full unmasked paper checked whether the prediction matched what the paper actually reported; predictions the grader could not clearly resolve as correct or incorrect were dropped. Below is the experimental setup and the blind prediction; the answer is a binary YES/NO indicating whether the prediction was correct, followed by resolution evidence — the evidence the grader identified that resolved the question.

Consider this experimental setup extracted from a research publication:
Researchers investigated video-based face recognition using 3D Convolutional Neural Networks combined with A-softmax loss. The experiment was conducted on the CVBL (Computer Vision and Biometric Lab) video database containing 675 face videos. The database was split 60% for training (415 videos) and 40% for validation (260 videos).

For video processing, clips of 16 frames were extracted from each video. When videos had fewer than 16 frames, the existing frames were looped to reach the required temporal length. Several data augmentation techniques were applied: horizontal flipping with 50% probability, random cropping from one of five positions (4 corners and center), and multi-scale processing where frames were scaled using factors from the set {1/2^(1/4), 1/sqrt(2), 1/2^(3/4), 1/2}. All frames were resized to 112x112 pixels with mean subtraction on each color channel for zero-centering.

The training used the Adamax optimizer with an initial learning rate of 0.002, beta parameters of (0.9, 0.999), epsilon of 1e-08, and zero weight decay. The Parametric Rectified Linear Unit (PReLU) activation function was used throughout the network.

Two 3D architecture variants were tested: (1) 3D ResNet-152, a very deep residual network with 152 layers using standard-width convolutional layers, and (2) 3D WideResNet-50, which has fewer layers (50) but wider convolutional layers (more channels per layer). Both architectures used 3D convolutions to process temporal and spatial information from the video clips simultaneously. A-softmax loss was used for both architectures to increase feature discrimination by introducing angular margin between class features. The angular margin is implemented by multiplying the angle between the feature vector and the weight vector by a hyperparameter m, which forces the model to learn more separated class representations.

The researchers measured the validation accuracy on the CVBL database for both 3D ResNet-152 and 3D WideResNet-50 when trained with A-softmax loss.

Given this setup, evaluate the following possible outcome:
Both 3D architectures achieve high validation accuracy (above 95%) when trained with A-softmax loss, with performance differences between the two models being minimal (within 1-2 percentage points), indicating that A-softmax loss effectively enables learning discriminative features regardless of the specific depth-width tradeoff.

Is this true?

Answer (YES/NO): YES